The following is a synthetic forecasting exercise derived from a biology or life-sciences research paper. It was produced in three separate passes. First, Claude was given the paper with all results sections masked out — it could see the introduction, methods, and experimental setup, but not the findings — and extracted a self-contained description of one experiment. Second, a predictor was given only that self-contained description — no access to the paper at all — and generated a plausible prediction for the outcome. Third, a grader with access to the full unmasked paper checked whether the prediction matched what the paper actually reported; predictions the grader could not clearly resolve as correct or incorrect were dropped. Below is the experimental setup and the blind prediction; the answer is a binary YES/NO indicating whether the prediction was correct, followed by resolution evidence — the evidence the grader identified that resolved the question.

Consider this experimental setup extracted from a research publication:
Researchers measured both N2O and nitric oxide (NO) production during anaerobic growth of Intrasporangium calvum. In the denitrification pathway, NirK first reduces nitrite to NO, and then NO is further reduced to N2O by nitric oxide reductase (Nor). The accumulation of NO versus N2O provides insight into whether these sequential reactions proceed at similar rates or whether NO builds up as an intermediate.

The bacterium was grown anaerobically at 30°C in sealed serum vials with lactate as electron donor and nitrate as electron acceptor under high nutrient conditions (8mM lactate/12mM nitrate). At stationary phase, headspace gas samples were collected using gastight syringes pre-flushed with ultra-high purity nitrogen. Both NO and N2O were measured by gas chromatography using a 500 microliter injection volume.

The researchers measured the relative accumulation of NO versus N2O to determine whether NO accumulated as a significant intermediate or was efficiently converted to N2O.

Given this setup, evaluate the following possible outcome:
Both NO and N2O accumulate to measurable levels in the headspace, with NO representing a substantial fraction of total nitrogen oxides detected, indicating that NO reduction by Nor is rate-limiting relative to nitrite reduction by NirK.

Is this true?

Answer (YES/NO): NO